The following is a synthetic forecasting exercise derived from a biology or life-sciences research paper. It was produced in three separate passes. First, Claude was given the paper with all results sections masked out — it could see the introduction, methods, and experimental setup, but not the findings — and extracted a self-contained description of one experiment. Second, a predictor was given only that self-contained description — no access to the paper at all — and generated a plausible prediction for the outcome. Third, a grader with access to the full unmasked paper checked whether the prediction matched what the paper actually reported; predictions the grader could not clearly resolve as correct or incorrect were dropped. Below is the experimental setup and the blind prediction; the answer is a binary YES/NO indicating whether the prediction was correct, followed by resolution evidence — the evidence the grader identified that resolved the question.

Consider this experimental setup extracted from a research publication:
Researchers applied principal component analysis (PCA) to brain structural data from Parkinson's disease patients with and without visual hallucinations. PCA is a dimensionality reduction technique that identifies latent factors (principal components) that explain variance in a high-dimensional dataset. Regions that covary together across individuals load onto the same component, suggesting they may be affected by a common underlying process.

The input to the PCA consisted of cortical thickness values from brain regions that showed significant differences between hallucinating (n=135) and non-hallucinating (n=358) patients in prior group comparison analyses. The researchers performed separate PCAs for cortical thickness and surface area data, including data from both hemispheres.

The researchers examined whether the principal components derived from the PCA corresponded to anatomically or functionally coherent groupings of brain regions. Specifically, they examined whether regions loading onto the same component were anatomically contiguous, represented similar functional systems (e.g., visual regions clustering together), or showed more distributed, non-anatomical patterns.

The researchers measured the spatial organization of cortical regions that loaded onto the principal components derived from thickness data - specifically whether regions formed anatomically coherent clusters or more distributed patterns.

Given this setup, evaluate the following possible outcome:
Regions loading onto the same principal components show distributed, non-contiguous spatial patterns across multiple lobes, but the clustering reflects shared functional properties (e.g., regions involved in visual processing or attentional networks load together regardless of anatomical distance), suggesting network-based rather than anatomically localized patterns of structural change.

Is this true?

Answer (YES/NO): NO